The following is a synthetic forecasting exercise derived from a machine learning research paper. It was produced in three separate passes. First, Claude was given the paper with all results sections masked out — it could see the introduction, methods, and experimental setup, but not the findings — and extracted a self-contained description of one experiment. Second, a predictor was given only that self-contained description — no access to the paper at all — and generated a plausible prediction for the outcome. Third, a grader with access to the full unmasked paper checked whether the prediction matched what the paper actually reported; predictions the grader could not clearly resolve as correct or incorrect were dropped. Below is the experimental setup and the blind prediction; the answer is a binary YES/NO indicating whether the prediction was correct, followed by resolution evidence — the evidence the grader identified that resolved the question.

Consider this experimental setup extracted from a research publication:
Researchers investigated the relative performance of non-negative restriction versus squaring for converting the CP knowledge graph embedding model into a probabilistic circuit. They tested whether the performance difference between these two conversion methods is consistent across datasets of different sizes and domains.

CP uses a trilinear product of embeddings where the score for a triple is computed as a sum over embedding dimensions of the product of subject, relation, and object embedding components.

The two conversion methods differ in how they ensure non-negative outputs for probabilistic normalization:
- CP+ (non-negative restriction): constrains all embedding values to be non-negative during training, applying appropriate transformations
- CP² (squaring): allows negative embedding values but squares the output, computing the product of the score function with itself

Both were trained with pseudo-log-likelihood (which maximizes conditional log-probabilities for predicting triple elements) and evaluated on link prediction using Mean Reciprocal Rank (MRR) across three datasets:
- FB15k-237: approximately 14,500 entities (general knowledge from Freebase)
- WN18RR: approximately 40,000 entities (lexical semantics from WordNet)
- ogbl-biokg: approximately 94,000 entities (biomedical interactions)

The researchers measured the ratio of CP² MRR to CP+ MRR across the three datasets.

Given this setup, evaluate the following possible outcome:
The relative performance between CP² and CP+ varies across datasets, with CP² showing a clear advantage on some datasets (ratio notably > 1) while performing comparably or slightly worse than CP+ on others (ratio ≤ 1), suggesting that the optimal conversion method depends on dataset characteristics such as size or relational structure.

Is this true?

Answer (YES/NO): NO